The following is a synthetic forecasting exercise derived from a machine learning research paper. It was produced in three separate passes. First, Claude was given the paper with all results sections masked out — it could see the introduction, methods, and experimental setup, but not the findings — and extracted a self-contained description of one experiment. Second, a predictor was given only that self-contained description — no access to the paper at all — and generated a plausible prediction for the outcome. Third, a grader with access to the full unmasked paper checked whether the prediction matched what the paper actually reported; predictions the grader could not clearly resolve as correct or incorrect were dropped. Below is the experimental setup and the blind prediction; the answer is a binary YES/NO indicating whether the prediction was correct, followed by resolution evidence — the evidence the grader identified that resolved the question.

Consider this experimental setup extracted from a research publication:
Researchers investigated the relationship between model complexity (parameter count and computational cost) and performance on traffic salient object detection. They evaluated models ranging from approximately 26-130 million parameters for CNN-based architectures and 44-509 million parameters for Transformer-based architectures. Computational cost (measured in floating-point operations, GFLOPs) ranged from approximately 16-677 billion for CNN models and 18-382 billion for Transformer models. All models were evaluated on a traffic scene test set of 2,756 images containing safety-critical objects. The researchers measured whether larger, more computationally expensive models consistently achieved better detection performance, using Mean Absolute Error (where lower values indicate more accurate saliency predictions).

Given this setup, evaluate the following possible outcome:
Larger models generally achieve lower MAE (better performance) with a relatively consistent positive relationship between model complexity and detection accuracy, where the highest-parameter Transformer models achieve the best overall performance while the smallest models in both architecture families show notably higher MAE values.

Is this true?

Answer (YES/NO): NO